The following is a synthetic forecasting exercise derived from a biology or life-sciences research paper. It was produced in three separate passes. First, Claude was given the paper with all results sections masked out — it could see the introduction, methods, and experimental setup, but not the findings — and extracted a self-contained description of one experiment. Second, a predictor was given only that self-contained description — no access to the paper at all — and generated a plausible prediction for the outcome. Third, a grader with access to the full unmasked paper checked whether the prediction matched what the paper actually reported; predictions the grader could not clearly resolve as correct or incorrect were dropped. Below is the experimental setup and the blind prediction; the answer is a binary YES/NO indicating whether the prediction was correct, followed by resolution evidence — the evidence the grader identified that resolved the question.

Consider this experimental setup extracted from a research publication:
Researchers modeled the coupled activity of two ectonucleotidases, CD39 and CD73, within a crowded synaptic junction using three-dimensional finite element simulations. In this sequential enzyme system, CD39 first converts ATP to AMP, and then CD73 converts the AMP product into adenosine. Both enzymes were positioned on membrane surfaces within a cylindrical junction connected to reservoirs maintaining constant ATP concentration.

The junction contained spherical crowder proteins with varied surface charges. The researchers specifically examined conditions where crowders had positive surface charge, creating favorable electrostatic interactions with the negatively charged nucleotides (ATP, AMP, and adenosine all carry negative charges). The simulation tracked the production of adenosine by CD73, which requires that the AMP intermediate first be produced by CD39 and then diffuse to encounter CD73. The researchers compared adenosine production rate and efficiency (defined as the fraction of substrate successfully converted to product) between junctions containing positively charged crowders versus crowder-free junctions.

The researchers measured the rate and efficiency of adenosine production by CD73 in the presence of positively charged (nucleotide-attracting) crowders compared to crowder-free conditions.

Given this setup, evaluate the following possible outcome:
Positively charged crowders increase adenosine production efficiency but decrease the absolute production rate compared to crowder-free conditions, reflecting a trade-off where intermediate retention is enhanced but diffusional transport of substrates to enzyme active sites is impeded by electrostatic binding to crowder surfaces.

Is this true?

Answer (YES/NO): NO